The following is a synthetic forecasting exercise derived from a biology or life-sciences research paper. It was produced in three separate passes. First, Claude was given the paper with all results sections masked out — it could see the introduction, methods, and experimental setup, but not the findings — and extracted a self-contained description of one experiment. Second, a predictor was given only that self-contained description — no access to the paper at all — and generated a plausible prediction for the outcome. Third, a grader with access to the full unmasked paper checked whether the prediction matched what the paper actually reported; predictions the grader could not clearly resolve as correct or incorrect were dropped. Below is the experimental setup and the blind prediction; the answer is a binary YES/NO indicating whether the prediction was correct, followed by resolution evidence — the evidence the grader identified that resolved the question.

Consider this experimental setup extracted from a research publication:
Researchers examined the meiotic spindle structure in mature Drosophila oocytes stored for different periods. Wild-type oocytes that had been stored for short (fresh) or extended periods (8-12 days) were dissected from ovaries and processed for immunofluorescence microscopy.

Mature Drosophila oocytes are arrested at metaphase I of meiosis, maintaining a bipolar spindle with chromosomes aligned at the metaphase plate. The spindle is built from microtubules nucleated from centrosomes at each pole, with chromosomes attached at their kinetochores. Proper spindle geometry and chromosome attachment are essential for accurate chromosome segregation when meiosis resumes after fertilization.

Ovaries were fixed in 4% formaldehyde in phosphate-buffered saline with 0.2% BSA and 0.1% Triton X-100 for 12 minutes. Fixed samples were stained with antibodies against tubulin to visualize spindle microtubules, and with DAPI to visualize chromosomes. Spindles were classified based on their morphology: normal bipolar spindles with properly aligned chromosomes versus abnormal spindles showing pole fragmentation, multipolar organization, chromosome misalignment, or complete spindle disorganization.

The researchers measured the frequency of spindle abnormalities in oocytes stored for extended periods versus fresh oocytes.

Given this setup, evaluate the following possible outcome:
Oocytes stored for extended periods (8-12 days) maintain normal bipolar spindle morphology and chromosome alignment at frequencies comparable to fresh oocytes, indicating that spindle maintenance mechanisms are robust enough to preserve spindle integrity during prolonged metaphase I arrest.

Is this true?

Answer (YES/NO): NO